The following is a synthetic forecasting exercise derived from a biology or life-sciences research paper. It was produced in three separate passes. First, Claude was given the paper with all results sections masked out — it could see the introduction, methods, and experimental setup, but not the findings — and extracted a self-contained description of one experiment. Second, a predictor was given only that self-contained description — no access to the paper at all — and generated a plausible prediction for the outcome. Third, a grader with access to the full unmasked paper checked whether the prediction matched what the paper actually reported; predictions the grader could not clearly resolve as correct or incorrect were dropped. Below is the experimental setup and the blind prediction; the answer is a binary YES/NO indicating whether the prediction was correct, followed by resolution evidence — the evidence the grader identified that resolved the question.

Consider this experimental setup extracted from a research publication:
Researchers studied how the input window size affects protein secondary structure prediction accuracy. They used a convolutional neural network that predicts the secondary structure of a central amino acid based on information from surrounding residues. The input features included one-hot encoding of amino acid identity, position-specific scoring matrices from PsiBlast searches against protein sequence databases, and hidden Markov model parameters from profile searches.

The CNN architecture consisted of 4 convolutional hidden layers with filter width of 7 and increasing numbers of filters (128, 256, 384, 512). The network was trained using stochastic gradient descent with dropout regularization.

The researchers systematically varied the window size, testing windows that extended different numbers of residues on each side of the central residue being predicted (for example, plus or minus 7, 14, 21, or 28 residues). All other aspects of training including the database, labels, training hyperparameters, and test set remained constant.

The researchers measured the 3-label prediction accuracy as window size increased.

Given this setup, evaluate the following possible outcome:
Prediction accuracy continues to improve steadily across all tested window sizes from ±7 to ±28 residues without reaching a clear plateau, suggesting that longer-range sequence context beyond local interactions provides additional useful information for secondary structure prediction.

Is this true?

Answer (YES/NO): NO